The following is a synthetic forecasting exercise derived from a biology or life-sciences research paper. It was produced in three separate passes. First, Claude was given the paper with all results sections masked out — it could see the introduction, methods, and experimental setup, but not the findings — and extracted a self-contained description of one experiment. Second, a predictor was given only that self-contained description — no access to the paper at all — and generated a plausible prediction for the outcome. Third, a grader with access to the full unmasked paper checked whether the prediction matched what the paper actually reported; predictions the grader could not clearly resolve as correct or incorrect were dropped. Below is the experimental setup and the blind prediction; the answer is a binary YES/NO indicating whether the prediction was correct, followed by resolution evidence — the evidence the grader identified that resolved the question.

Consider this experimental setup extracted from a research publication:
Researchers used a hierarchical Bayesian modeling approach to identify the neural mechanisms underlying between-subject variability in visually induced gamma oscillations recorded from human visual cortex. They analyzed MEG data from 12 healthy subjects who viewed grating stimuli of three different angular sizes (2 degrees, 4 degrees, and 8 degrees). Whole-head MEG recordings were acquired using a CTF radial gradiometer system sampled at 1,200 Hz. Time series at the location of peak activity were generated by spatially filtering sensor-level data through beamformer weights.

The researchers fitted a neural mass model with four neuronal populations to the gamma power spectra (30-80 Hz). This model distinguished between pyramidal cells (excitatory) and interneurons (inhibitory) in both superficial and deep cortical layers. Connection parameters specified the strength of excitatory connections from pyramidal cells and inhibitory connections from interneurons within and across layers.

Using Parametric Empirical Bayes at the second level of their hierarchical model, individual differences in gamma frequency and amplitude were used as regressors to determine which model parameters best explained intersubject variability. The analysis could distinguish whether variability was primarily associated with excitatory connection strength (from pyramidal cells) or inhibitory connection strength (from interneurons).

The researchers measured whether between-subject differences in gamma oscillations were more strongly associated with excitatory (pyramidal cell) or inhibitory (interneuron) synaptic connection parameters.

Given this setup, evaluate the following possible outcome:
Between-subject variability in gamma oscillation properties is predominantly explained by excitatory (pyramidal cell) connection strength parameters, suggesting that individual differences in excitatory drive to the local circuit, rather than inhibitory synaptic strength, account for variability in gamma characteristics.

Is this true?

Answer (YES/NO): NO